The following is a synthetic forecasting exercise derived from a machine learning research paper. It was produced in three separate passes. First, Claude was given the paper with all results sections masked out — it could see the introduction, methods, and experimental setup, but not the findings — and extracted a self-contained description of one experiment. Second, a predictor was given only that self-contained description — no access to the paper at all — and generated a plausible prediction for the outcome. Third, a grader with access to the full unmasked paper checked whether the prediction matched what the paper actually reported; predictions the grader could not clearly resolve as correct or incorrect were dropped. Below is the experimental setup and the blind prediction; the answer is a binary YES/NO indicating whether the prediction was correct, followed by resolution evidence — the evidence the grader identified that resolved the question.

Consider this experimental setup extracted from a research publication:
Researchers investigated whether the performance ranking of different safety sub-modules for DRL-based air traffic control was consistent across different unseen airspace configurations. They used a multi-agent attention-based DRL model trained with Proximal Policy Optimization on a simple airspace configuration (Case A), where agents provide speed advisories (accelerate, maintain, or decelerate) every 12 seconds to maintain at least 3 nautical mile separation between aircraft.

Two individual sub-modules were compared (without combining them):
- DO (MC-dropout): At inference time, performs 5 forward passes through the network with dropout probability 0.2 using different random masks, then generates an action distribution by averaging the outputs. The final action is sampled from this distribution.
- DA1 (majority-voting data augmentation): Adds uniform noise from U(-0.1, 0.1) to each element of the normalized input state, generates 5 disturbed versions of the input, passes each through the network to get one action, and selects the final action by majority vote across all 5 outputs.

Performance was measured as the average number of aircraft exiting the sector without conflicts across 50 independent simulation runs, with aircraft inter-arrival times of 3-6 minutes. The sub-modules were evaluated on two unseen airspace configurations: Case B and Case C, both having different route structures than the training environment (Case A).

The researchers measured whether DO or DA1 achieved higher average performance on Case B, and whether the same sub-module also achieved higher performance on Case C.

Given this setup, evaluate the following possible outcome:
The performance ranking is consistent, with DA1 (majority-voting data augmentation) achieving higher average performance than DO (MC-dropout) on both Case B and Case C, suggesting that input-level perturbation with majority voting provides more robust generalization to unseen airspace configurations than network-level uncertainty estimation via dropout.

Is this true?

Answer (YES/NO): NO